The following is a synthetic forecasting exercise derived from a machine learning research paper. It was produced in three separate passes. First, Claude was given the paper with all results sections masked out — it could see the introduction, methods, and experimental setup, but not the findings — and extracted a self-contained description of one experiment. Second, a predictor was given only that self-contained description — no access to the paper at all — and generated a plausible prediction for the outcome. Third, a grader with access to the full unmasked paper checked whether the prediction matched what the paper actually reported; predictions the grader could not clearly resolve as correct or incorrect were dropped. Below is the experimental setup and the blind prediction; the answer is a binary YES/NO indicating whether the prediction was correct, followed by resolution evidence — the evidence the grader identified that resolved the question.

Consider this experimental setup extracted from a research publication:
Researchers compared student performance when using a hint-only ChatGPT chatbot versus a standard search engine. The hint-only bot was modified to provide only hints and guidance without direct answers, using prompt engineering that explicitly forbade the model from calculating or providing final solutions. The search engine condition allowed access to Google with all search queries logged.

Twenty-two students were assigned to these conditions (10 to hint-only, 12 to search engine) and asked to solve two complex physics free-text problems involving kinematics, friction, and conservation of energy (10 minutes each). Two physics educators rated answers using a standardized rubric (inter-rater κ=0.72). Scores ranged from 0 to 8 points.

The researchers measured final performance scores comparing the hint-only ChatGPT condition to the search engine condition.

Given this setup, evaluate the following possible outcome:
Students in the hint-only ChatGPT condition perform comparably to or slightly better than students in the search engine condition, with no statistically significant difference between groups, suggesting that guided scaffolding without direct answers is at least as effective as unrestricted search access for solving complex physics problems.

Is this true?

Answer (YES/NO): NO